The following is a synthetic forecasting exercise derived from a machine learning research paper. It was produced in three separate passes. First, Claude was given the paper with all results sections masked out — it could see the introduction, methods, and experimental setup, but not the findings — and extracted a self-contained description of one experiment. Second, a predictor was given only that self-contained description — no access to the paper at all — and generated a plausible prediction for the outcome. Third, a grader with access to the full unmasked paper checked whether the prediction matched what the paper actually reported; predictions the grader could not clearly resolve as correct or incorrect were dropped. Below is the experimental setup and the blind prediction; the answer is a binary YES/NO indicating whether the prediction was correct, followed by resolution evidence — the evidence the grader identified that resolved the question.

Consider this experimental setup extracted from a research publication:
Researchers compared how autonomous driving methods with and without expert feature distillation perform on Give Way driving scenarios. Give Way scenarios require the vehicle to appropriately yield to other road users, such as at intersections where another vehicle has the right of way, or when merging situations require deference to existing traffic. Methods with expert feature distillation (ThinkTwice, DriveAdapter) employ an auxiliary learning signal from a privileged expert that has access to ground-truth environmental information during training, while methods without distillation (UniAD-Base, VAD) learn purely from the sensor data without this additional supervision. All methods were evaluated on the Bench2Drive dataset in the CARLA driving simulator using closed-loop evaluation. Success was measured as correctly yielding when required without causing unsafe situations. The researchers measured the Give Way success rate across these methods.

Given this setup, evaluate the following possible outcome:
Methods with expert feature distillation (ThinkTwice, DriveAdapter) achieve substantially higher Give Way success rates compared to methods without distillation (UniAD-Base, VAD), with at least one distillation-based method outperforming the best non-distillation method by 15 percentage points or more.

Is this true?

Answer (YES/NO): YES